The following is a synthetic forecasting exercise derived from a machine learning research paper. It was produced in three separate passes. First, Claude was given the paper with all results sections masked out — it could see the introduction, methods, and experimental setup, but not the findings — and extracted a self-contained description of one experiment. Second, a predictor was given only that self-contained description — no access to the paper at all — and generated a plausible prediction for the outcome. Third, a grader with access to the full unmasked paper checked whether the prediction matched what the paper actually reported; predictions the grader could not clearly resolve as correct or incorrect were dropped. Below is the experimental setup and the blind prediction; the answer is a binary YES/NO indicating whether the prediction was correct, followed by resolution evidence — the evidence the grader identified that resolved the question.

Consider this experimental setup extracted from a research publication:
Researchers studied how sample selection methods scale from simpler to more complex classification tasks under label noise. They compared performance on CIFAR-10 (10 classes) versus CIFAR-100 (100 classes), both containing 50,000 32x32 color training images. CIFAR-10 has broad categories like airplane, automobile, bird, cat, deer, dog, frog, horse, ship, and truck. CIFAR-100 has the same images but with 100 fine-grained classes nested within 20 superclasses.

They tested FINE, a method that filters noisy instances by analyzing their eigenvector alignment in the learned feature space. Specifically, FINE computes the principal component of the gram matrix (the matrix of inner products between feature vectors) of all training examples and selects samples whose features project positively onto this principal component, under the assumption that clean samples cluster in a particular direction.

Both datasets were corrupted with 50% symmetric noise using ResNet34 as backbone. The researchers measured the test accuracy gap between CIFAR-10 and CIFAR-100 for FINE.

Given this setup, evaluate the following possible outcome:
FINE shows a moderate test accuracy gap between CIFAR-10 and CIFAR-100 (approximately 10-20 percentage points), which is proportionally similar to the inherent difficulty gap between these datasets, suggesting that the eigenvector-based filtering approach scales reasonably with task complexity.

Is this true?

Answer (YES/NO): NO